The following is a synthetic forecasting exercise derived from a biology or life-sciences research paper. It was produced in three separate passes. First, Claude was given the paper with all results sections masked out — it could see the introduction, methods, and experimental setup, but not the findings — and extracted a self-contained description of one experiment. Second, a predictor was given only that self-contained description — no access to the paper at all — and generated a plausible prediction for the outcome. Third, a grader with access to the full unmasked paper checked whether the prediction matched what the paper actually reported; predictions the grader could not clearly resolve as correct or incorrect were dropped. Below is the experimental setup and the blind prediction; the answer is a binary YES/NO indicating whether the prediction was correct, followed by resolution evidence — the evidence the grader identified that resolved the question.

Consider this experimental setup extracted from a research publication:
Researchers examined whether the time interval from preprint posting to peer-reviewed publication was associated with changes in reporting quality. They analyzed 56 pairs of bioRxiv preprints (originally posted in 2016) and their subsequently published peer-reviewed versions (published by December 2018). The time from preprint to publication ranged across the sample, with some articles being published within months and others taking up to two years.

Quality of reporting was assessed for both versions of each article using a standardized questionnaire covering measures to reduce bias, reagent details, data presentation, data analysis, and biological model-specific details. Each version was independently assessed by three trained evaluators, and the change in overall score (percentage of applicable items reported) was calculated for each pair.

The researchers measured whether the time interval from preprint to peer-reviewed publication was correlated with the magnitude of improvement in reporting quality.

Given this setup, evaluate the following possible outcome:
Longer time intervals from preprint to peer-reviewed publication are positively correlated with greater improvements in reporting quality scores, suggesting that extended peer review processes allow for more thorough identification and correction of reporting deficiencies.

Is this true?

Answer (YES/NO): NO